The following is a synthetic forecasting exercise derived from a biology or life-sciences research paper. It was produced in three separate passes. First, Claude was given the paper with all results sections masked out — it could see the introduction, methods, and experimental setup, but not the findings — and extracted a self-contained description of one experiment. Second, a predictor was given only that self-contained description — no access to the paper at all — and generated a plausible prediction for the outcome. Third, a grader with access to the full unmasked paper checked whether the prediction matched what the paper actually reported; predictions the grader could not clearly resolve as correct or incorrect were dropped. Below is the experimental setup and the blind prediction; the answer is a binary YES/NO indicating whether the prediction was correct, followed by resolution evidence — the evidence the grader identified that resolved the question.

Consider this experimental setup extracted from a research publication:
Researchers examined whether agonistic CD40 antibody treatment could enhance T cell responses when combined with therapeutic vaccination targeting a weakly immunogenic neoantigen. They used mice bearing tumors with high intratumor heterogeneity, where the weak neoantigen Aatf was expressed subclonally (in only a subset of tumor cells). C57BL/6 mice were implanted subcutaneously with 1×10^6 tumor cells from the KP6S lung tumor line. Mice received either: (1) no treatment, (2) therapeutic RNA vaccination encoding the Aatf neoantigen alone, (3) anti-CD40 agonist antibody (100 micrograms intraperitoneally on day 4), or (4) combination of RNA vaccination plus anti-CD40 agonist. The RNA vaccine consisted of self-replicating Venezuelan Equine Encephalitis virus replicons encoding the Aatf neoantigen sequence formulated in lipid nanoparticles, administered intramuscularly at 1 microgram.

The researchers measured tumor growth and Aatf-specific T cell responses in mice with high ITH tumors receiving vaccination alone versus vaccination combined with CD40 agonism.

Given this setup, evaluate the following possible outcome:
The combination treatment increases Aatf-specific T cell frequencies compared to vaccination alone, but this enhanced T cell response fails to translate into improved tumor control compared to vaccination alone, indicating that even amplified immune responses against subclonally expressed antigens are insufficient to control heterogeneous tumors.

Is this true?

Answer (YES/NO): NO